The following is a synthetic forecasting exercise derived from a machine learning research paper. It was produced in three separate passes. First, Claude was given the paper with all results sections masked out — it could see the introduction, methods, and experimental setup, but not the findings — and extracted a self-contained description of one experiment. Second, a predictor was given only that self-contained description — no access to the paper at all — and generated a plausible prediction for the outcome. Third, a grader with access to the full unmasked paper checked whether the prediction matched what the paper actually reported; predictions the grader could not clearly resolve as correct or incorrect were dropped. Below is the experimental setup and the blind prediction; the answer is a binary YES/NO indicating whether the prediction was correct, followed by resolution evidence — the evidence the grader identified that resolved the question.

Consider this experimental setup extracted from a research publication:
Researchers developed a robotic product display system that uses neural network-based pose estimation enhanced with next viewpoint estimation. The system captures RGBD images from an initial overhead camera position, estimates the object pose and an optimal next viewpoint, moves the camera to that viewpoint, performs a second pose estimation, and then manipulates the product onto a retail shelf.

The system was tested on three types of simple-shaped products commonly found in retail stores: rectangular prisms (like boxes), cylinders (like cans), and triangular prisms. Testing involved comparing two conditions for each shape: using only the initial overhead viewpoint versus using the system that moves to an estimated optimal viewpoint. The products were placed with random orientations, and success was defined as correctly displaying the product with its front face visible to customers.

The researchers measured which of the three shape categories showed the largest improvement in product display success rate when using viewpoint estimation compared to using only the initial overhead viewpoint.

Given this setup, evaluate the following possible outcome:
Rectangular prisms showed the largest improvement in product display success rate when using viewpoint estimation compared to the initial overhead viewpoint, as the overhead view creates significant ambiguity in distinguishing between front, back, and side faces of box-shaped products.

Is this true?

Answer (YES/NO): YES